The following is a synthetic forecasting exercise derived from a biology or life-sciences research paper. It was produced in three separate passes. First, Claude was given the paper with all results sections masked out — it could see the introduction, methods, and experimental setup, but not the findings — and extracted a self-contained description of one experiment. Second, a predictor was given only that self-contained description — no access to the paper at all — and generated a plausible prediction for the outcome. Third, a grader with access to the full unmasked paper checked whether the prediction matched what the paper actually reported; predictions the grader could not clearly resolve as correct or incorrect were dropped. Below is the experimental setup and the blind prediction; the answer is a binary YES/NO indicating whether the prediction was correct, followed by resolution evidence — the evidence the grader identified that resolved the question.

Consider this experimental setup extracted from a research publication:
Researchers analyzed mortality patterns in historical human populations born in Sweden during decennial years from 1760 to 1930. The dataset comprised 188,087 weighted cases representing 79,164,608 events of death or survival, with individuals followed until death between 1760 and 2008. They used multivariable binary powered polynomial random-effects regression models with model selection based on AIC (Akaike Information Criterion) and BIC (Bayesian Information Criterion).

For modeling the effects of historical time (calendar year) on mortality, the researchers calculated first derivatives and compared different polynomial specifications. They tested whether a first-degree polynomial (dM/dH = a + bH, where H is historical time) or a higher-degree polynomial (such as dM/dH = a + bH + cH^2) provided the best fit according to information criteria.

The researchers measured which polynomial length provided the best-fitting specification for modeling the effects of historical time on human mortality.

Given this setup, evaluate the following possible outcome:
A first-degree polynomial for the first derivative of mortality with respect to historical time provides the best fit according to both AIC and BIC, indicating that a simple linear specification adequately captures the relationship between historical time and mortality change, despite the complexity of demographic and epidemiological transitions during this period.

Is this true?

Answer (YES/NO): NO